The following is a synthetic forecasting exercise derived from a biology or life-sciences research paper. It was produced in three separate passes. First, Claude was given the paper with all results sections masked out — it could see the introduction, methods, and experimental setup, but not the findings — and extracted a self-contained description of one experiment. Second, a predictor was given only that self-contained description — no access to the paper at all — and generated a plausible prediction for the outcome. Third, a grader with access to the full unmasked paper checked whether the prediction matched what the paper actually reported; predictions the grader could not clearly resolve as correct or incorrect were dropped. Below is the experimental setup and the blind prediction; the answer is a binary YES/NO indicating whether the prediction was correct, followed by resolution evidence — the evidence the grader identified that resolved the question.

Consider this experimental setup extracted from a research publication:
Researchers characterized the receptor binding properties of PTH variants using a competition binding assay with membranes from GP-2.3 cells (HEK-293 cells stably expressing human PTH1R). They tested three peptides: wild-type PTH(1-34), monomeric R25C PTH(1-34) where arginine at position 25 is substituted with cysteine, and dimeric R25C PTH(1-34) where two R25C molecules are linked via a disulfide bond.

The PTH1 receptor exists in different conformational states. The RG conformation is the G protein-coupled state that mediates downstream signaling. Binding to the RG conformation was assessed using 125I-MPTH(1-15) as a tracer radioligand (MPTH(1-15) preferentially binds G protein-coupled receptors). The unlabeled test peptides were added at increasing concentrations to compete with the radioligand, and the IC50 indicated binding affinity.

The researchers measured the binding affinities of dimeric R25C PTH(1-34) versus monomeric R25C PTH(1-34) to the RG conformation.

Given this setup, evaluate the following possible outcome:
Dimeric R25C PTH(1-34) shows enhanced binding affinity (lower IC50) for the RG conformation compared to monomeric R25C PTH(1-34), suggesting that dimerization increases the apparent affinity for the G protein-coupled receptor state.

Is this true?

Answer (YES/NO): NO